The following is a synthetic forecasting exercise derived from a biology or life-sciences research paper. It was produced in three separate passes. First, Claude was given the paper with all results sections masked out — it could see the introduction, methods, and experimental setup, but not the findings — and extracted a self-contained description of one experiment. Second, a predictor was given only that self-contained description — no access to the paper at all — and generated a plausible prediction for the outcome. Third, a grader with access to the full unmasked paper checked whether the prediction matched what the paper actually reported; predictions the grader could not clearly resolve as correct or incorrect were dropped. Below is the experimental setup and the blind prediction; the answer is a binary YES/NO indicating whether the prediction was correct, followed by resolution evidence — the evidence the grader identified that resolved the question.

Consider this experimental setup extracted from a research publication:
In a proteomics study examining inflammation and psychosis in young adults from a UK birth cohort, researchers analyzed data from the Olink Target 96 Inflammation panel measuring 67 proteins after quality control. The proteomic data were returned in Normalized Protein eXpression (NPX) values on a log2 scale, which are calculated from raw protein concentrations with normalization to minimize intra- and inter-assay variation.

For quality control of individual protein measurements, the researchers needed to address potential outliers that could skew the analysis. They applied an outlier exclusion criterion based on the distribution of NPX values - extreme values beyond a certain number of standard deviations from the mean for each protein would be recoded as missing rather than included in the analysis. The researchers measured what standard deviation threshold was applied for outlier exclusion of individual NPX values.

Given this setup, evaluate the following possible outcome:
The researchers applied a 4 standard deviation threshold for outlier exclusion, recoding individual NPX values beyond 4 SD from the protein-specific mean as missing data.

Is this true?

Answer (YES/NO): NO